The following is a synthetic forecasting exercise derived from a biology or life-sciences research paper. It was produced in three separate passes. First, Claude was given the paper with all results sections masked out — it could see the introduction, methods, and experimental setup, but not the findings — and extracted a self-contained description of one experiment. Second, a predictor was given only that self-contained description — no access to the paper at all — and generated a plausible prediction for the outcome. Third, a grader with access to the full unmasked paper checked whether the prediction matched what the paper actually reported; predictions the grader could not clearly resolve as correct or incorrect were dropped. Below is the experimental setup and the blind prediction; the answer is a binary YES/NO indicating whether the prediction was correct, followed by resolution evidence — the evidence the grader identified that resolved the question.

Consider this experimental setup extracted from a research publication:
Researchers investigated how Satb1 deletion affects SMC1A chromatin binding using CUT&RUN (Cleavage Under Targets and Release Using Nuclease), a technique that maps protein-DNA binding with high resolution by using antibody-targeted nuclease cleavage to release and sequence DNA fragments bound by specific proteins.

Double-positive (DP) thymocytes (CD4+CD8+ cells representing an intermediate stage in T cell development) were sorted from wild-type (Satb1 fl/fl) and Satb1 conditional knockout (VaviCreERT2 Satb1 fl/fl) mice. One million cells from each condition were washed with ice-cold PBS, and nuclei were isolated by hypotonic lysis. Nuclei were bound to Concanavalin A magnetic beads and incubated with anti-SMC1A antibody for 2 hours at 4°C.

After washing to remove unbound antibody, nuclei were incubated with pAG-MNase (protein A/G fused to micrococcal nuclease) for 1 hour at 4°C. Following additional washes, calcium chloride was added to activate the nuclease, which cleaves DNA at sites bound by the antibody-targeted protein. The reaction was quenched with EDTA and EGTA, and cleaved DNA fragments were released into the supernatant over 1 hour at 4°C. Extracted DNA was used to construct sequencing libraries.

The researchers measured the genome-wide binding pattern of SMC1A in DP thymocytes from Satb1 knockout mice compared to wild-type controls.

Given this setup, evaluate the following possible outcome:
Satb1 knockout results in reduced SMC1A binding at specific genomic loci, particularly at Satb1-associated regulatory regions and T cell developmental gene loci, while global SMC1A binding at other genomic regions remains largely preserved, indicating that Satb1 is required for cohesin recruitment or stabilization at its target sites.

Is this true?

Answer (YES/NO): YES